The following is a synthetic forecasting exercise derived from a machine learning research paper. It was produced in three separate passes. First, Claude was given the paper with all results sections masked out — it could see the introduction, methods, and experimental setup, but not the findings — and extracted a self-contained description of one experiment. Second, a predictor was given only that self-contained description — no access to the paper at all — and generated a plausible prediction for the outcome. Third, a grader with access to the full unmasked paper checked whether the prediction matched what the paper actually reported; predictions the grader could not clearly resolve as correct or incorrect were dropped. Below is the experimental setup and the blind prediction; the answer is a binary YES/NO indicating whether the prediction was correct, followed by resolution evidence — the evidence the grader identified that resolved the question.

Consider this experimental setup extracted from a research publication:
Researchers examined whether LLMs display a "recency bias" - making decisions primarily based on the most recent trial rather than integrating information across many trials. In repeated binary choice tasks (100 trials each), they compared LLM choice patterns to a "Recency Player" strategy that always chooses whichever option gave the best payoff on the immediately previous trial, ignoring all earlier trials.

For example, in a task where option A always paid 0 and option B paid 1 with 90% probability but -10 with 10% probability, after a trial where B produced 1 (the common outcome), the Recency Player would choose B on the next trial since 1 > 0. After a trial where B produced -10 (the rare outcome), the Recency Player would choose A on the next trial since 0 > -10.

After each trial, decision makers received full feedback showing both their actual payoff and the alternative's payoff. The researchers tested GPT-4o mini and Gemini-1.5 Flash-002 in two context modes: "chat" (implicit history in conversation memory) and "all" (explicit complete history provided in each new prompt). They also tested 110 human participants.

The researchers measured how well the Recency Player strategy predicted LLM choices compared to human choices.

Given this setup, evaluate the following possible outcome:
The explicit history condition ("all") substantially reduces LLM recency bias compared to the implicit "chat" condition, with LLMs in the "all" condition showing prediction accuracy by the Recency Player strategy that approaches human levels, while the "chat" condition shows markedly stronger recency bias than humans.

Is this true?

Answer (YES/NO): NO